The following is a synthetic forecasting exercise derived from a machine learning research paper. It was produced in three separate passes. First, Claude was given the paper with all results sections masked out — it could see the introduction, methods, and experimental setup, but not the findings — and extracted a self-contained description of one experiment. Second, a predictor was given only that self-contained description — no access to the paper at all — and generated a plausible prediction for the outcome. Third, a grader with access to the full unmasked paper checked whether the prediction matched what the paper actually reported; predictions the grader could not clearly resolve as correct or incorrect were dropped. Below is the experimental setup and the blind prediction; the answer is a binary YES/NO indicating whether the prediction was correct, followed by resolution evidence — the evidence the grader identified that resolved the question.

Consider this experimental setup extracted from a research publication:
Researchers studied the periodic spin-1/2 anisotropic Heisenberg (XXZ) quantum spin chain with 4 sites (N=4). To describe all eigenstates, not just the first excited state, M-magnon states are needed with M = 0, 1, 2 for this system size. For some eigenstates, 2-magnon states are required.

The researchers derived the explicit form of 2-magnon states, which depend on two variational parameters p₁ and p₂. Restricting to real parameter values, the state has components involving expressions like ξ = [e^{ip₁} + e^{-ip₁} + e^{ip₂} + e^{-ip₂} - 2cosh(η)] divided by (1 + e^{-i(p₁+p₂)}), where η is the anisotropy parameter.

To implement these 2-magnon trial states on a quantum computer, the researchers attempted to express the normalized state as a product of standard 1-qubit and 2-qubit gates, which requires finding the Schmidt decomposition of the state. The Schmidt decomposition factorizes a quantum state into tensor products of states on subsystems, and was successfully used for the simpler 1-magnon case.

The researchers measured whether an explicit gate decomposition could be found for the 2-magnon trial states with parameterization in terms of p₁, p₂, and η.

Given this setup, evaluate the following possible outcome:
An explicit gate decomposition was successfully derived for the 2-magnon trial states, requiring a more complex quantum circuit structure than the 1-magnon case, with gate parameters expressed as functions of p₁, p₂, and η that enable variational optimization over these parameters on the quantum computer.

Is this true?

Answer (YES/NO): NO